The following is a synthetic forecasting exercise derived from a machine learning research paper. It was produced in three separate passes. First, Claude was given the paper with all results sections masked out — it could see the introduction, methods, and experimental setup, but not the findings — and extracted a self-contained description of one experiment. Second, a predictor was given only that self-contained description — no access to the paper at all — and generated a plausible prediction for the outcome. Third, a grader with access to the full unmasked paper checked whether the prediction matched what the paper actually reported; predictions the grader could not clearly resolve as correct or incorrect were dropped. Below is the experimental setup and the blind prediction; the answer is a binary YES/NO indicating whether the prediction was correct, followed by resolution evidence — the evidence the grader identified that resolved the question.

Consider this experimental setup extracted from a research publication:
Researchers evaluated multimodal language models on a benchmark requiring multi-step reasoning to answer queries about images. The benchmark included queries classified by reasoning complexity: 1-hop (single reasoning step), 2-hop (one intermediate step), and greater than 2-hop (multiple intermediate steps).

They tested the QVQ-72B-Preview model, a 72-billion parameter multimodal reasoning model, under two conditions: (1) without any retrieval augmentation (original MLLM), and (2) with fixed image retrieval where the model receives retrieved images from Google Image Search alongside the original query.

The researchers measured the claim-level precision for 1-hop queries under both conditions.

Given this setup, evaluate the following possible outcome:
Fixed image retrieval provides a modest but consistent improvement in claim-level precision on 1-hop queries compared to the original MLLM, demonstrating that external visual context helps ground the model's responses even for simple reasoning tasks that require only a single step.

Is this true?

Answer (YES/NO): NO